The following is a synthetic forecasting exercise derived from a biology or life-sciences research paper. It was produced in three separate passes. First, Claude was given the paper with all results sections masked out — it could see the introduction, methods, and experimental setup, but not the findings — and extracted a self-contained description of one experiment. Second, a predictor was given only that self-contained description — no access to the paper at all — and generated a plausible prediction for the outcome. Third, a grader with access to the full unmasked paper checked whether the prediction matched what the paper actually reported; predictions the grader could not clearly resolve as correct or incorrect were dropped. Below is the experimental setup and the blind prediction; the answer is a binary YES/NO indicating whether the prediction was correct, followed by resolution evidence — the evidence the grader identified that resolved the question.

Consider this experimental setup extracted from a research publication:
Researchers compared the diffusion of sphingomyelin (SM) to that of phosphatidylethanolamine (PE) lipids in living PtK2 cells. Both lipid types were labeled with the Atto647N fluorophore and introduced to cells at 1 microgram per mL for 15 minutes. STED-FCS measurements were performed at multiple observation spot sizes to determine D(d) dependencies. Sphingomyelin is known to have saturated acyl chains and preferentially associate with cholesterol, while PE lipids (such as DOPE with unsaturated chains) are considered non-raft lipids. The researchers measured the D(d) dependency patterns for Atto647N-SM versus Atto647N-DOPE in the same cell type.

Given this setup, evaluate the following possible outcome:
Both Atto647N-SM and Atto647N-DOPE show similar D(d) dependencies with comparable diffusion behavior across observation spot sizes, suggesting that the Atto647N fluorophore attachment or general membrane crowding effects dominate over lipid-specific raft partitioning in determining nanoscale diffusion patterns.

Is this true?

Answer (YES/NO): NO